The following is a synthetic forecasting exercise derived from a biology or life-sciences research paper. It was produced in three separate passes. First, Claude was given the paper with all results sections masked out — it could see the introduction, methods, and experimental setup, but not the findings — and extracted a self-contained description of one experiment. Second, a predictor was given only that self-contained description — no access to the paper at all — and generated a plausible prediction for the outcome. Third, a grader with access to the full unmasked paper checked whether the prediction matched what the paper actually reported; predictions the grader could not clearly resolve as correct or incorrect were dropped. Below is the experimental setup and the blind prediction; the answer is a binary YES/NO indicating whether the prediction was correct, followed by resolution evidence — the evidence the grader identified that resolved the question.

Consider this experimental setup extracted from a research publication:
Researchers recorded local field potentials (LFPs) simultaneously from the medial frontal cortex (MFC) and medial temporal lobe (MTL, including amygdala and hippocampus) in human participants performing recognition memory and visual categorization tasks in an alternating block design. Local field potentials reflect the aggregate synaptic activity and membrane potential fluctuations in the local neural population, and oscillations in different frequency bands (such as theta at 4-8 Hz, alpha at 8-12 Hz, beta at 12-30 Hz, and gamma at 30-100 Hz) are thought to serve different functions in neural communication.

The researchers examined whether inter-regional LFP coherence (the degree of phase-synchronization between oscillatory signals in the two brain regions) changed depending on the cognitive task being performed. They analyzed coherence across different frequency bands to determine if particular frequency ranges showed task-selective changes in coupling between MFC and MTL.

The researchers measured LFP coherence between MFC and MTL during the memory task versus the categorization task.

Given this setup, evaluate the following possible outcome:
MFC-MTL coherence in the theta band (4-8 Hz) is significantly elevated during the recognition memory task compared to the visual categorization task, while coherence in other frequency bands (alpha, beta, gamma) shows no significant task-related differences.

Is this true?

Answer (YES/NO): NO